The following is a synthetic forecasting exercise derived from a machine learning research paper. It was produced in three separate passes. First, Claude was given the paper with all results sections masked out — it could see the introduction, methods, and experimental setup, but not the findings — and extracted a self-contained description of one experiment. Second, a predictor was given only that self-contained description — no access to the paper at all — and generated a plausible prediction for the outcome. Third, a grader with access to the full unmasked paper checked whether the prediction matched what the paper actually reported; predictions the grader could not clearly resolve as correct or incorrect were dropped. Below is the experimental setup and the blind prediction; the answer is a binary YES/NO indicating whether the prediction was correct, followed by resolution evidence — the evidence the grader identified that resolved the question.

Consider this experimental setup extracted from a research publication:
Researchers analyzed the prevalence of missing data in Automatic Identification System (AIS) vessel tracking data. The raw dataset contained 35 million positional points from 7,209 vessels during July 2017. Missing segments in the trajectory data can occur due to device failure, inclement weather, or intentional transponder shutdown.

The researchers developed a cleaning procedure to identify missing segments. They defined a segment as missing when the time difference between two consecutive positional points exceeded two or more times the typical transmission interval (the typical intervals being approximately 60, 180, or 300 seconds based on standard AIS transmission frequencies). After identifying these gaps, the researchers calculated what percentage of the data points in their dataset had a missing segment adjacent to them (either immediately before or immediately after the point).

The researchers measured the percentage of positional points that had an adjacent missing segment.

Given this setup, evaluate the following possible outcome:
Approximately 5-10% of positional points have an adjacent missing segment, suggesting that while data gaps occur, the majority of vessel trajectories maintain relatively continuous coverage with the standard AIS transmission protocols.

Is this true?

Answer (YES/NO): YES